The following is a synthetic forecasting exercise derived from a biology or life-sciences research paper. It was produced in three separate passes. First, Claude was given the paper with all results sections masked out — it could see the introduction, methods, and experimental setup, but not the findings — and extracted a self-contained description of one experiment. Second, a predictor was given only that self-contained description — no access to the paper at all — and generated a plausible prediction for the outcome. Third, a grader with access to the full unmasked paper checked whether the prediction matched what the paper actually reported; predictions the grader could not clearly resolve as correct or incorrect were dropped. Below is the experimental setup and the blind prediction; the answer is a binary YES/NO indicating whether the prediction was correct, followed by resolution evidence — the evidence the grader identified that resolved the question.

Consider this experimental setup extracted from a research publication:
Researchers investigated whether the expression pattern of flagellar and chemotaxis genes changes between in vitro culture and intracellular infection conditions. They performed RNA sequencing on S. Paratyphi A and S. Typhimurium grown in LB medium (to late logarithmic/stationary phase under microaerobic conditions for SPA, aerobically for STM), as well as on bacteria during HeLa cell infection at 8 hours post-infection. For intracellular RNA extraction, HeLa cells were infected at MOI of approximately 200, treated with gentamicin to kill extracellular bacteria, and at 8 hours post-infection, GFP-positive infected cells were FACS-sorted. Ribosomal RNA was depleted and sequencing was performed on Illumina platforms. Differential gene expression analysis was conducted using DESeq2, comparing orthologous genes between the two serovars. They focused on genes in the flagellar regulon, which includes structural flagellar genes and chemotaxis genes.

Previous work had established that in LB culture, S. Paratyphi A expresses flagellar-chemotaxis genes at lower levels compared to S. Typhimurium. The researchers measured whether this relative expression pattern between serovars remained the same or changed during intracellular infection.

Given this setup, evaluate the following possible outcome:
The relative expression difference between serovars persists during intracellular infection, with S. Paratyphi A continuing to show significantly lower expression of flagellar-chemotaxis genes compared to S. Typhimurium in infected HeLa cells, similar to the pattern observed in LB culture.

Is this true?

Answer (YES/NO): NO